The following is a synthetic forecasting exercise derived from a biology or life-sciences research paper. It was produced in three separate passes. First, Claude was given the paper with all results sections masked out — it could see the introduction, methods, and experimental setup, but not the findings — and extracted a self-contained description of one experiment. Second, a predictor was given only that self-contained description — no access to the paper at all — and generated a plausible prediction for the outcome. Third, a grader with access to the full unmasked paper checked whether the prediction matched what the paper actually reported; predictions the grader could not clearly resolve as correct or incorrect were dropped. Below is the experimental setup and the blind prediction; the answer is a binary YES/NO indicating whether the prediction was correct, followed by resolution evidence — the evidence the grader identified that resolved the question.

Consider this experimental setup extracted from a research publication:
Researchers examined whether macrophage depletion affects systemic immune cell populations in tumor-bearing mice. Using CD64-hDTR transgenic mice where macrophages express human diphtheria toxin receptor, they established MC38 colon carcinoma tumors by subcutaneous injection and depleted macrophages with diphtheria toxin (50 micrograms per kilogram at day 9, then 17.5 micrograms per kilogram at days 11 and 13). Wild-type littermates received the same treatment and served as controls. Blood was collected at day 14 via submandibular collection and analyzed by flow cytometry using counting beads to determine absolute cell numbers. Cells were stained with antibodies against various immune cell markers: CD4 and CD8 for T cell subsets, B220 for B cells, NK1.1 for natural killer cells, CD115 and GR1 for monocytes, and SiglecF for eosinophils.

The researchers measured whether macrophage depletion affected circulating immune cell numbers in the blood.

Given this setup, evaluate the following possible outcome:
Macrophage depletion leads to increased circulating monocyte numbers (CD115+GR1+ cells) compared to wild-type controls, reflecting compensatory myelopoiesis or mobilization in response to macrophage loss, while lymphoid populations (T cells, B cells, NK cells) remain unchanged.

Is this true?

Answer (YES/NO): NO